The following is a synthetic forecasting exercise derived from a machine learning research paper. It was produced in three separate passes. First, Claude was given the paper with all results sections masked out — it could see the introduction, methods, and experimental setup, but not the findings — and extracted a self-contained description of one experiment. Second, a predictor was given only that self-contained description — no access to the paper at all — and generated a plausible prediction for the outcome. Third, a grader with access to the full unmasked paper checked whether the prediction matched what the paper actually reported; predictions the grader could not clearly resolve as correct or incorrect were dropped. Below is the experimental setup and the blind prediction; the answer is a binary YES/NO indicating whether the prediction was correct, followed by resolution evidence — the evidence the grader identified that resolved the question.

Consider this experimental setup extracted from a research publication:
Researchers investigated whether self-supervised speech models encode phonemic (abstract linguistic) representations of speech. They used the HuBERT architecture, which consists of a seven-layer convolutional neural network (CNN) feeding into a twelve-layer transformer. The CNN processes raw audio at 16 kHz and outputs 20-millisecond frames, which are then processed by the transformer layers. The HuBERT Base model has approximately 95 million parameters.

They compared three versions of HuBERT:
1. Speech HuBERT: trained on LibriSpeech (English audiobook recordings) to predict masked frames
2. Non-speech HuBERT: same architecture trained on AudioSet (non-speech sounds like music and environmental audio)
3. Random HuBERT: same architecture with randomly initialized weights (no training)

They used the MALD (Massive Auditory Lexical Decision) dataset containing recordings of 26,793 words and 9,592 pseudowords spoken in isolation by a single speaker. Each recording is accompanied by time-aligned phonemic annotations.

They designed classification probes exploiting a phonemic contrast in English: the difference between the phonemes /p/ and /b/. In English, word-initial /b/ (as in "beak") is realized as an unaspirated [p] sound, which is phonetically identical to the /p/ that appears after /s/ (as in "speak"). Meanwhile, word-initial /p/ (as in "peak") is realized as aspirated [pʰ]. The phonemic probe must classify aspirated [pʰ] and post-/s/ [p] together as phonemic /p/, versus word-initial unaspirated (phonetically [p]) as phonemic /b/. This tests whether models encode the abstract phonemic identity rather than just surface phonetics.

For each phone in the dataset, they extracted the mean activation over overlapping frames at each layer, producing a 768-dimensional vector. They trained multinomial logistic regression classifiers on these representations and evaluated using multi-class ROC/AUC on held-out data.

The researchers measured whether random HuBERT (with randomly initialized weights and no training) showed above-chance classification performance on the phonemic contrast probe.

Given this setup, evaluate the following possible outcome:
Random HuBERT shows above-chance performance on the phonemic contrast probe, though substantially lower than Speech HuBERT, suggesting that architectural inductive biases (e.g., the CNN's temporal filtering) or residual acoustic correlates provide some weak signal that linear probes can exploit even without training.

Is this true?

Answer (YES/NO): YES